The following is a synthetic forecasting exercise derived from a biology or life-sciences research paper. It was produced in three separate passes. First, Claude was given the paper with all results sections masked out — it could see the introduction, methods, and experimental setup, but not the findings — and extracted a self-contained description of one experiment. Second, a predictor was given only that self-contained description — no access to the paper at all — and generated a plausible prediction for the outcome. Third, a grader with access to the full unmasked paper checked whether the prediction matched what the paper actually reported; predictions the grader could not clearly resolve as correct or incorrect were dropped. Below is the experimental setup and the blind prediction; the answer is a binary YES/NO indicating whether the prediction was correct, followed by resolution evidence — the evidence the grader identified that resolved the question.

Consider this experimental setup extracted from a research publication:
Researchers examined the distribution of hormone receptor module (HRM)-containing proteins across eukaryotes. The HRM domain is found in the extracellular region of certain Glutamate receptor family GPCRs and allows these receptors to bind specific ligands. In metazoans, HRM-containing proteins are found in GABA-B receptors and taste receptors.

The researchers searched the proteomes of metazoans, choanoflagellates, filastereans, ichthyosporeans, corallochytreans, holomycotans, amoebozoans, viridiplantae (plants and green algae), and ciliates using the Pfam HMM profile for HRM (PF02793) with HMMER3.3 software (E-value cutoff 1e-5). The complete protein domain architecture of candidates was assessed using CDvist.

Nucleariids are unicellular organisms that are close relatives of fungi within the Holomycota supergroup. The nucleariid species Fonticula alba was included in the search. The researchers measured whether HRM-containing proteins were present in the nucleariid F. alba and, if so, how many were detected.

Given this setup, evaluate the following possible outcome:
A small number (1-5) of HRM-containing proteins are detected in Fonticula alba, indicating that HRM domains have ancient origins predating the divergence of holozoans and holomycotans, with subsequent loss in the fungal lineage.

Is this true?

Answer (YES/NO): YES